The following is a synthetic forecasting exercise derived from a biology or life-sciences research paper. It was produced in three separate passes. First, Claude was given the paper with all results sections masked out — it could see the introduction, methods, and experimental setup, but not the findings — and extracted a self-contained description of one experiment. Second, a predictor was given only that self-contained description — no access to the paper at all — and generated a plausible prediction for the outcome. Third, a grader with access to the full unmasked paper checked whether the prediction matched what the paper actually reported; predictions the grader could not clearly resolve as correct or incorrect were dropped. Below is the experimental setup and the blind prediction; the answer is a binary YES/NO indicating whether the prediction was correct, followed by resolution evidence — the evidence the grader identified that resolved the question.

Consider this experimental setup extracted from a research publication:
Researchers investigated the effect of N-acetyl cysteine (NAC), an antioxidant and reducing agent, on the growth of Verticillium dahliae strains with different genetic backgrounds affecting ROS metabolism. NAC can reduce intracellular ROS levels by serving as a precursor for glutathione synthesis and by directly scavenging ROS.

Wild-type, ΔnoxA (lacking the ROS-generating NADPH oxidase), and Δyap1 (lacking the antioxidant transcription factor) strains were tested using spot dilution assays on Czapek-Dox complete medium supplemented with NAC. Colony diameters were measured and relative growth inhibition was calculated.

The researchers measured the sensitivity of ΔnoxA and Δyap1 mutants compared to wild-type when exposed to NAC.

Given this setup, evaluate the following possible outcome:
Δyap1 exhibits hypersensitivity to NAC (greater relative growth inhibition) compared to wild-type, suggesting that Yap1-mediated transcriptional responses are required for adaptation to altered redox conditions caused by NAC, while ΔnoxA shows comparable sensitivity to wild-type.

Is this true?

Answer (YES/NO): NO